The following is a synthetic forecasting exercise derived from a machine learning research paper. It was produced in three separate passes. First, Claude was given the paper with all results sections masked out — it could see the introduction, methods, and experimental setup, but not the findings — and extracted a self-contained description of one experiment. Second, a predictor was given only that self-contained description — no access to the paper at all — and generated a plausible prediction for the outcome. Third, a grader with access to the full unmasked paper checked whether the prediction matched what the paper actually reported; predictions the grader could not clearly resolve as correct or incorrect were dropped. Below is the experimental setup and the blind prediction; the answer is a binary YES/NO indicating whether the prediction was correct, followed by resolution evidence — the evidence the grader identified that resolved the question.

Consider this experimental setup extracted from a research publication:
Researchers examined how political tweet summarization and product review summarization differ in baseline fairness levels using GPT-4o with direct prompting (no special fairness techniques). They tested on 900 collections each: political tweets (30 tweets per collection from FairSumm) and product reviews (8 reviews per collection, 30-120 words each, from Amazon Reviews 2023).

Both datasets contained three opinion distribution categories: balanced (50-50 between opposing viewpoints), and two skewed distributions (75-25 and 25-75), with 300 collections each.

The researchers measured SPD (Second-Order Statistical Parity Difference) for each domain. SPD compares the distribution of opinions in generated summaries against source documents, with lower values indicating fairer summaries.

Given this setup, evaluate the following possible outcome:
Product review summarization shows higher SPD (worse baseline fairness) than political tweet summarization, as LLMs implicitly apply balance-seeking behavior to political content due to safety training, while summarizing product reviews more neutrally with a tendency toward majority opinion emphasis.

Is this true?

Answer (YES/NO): NO